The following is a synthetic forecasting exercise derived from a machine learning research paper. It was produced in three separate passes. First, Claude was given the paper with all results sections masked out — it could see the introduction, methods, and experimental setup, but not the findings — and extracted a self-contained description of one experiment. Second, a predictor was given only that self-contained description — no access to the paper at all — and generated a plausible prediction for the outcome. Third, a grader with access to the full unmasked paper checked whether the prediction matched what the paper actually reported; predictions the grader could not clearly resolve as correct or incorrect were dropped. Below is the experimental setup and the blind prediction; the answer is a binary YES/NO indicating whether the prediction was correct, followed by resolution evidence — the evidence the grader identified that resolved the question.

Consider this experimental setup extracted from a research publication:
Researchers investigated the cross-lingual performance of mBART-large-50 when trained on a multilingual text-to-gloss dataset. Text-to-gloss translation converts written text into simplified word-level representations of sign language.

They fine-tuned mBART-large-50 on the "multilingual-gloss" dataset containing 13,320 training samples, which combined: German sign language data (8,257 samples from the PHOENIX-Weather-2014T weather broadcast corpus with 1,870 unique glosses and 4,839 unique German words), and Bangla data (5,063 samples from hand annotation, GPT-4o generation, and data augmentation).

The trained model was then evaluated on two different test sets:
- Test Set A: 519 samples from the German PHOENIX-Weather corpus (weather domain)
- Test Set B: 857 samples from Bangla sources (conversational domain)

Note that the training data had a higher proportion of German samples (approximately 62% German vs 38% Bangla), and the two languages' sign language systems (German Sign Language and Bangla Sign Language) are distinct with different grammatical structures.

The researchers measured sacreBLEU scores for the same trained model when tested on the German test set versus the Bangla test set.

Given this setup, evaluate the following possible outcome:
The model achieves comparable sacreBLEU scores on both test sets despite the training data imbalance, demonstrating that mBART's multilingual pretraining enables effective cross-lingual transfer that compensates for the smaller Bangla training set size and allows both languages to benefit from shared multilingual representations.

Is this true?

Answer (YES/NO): NO